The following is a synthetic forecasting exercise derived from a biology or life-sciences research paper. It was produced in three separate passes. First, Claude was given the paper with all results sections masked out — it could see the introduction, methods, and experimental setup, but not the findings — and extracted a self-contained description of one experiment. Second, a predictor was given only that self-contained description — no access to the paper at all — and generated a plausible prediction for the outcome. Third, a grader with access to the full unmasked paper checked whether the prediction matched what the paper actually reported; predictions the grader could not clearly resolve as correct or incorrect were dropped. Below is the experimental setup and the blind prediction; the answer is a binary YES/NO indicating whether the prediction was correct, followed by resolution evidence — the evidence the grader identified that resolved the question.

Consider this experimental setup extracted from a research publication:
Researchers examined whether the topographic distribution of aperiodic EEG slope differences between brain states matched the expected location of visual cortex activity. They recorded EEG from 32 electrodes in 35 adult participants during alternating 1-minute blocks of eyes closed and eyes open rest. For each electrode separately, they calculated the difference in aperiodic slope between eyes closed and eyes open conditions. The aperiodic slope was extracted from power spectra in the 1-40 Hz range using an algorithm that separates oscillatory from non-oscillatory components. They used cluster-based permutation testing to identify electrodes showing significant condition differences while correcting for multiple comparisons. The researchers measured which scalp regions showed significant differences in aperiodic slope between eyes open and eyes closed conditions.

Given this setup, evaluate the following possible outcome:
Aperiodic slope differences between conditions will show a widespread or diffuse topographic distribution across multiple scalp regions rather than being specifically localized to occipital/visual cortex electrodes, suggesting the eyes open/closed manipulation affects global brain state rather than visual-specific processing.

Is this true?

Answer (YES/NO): YES